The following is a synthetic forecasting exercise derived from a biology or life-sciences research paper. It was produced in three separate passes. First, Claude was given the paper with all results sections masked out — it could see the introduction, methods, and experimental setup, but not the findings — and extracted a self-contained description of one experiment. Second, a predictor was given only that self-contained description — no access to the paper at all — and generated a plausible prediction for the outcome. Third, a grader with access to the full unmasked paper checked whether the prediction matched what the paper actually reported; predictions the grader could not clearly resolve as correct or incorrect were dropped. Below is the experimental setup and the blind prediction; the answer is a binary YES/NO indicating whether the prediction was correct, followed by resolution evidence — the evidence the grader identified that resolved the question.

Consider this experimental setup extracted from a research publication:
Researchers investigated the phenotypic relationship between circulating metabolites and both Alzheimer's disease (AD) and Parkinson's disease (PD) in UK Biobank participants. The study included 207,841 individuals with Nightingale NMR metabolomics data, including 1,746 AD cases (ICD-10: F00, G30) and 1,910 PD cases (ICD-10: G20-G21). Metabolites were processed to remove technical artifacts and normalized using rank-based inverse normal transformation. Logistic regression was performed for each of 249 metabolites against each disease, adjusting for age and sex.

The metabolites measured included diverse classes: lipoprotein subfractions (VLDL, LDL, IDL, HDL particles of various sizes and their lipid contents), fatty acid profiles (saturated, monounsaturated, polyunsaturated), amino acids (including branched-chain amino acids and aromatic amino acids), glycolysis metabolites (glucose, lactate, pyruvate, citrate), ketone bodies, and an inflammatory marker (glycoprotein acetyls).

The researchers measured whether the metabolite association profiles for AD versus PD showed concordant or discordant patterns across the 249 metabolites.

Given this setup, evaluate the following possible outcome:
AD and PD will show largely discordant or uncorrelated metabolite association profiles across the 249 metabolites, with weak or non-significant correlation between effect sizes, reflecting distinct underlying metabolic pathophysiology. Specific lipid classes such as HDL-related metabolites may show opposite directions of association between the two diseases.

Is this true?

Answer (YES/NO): NO